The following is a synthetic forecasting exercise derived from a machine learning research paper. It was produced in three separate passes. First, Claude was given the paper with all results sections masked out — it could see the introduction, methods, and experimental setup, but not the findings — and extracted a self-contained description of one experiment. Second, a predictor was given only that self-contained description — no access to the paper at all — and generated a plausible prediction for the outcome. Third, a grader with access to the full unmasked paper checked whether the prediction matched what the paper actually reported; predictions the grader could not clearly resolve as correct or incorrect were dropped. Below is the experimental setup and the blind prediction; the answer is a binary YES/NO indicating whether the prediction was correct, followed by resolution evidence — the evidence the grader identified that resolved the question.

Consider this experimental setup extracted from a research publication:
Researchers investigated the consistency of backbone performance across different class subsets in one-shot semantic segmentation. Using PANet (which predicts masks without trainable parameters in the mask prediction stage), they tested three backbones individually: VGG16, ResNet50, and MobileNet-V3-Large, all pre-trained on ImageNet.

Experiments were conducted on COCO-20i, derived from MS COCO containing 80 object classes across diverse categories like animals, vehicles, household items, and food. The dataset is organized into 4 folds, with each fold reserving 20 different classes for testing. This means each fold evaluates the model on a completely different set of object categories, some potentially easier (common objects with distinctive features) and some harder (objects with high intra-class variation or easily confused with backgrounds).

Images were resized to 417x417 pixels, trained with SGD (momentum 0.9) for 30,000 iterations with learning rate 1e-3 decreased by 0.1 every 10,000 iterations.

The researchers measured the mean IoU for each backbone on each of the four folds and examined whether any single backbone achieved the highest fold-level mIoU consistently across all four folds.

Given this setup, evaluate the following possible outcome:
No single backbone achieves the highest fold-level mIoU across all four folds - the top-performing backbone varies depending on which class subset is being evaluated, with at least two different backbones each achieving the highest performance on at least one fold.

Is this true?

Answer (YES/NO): NO